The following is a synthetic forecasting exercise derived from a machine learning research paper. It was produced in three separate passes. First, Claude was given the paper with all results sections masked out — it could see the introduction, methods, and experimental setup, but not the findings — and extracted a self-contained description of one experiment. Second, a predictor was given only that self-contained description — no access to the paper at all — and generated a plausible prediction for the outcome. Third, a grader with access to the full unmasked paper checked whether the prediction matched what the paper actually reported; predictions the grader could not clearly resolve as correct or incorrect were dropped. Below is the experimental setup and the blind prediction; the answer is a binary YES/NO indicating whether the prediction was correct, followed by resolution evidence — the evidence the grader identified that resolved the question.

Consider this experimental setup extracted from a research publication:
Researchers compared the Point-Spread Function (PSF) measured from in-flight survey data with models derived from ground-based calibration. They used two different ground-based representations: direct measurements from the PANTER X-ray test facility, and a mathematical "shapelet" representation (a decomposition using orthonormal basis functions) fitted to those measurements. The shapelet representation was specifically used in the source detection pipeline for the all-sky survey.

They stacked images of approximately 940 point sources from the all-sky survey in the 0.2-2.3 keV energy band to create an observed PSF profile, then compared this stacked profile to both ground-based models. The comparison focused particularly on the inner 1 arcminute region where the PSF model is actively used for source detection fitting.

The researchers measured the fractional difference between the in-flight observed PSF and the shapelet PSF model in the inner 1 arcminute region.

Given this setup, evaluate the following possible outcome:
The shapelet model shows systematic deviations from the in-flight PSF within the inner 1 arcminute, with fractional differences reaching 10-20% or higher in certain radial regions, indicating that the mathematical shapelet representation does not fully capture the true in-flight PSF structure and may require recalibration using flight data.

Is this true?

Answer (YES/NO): NO